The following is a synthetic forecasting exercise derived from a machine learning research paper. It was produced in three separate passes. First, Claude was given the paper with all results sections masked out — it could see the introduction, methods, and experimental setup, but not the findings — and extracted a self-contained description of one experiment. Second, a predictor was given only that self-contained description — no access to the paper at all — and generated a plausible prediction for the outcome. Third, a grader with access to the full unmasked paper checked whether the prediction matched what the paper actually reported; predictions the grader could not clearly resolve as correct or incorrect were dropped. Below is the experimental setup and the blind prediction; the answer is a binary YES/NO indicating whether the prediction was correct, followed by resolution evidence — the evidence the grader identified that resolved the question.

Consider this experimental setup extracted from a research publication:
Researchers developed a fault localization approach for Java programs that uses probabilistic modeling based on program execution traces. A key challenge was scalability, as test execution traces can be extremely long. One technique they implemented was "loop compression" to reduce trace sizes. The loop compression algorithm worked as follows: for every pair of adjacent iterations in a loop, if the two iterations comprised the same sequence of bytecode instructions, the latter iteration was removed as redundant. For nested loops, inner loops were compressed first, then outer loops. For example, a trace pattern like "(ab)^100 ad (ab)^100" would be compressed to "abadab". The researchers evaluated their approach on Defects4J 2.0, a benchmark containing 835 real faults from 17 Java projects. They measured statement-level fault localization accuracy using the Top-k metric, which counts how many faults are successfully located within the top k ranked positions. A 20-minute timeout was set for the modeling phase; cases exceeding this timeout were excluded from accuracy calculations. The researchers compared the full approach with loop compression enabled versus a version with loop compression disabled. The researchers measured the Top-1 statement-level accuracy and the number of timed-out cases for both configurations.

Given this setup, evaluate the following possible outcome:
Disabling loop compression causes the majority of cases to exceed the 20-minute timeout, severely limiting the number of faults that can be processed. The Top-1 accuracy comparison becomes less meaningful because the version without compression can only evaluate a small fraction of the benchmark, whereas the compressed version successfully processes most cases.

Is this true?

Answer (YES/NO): NO